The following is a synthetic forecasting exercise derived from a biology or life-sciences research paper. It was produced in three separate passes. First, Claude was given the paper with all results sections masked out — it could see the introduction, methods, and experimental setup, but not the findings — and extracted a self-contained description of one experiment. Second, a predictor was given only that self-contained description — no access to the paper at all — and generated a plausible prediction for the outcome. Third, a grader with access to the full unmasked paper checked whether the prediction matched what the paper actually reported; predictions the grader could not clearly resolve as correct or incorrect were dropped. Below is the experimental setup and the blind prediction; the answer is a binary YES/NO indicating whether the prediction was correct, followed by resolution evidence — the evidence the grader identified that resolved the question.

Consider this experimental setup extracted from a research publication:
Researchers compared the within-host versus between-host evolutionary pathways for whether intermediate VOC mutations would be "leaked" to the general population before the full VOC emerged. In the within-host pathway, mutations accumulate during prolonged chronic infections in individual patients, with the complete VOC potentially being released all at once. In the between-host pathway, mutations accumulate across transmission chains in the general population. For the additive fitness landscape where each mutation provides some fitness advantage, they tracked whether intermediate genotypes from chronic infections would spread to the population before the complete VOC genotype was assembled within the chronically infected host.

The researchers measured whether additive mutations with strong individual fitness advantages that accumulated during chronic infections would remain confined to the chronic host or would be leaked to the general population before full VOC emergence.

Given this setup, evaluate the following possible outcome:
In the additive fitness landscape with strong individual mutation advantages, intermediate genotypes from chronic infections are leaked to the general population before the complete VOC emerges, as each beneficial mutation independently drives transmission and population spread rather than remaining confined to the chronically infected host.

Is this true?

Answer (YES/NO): YES